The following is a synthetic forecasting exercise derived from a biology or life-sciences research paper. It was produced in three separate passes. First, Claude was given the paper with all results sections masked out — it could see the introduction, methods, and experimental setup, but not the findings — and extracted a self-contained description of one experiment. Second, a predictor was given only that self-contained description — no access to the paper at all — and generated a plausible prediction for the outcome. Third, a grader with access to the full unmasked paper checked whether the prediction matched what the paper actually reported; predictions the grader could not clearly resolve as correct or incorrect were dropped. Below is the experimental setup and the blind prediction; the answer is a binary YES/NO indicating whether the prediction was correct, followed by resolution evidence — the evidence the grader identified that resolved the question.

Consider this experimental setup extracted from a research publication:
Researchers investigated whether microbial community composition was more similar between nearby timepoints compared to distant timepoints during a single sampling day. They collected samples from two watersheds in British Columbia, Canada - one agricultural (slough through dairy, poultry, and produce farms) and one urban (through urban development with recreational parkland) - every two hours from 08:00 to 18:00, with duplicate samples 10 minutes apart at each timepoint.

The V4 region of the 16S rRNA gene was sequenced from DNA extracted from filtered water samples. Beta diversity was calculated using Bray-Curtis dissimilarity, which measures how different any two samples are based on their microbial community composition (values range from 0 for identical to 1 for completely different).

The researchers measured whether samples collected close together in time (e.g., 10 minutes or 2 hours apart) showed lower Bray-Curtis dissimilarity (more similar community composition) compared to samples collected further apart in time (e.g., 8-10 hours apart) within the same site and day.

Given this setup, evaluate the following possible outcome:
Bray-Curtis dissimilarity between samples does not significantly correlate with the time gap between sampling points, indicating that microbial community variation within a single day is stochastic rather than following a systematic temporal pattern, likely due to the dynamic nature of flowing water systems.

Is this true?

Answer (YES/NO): NO